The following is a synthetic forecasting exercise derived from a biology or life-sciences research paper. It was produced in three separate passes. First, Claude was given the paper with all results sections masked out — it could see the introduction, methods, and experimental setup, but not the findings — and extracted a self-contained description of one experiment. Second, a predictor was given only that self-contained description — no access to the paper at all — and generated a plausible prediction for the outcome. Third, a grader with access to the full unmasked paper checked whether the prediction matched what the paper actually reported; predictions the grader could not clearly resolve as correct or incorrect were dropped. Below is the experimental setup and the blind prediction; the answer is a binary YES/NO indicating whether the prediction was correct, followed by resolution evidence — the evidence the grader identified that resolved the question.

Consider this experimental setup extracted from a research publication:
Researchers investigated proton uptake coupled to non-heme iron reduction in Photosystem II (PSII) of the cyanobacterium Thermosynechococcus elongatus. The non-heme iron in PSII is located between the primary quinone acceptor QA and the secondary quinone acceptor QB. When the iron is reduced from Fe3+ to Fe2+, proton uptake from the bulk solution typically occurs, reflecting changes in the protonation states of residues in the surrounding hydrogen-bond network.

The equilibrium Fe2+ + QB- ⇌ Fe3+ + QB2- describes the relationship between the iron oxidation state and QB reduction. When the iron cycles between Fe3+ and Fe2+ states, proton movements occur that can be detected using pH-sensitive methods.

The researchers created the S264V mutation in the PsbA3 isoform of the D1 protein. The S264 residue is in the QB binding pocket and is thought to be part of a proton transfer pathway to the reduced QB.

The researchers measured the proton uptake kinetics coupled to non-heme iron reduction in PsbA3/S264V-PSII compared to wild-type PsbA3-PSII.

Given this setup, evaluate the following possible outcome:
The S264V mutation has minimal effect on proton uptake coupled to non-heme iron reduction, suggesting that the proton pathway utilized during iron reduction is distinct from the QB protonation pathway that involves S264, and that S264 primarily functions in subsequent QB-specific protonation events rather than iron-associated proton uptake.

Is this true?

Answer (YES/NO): NO